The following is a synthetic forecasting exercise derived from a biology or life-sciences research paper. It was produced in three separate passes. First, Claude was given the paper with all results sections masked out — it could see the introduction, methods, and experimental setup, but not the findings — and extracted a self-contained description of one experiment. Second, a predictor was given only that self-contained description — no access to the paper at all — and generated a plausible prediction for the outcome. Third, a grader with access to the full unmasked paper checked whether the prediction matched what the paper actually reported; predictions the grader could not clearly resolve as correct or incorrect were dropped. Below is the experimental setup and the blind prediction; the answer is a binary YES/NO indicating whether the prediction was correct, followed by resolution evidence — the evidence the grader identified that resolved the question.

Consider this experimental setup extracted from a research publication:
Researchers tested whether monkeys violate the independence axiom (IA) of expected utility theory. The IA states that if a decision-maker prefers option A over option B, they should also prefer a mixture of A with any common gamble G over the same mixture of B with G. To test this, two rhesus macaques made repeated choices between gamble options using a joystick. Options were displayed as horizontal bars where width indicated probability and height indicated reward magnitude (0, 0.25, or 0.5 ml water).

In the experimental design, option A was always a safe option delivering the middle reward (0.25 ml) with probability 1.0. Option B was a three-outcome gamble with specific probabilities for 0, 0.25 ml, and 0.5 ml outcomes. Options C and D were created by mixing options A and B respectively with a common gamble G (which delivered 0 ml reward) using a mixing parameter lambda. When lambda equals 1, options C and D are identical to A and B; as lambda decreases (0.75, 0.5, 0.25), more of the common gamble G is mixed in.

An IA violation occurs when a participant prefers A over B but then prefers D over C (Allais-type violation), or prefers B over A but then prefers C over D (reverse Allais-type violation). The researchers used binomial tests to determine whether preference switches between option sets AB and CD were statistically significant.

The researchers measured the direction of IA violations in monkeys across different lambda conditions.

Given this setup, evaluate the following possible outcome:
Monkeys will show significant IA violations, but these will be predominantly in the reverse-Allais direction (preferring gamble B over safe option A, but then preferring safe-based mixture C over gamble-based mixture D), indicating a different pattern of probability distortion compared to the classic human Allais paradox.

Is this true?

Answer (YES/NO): NO